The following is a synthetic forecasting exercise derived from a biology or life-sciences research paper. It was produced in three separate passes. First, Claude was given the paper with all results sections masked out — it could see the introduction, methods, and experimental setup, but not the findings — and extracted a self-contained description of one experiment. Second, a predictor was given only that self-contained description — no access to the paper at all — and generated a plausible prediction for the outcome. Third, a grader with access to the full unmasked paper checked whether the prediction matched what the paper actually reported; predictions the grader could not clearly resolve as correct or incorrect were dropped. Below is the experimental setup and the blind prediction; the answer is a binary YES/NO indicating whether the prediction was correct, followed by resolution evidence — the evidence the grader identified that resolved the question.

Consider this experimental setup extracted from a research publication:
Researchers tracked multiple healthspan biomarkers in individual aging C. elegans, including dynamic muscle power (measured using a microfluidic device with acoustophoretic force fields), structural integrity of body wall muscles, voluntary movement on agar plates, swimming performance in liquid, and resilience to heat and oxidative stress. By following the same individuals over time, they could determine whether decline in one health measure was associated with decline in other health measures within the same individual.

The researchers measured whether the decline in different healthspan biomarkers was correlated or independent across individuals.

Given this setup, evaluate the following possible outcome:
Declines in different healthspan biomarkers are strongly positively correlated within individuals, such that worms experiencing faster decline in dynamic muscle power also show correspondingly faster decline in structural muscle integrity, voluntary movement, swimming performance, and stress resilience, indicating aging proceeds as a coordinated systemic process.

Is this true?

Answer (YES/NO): NO